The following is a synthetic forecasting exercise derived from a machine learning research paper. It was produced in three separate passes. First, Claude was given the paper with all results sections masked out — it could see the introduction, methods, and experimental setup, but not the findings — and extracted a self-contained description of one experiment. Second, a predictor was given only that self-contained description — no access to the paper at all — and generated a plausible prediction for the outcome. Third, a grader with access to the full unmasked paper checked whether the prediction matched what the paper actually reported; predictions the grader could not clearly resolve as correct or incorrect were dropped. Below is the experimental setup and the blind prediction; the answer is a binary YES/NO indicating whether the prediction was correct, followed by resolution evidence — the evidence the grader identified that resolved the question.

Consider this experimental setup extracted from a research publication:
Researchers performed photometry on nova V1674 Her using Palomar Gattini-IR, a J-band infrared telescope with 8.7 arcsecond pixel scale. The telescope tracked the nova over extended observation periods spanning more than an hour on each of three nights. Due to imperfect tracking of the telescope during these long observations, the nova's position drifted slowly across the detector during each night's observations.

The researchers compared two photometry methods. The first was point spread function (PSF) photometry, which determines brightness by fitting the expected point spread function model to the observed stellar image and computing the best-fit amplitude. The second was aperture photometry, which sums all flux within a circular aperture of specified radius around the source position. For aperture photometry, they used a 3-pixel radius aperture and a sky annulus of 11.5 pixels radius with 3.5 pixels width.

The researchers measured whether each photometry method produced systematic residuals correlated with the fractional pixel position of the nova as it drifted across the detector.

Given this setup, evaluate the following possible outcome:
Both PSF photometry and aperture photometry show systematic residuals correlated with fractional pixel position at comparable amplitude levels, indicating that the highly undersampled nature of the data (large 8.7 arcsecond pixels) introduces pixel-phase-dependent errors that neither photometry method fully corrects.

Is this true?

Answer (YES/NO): NO